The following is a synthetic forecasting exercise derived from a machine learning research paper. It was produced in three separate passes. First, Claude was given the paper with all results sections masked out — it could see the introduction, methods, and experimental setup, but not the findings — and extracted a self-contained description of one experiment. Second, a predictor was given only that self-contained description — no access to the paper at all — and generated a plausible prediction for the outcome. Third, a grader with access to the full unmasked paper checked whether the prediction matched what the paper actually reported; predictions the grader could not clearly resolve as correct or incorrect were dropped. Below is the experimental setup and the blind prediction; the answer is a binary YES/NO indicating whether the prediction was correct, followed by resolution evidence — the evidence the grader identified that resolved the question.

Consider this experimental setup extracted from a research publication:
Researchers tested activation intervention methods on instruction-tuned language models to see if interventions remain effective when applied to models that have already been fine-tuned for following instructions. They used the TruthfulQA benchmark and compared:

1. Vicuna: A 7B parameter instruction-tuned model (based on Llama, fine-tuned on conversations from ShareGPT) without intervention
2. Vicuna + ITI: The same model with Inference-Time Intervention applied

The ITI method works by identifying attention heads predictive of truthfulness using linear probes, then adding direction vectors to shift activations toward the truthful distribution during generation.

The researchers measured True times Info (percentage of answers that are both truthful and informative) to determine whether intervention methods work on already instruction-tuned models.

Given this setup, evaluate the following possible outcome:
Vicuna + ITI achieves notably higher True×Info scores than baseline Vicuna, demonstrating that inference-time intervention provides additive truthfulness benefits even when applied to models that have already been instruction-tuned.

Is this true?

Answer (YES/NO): YES